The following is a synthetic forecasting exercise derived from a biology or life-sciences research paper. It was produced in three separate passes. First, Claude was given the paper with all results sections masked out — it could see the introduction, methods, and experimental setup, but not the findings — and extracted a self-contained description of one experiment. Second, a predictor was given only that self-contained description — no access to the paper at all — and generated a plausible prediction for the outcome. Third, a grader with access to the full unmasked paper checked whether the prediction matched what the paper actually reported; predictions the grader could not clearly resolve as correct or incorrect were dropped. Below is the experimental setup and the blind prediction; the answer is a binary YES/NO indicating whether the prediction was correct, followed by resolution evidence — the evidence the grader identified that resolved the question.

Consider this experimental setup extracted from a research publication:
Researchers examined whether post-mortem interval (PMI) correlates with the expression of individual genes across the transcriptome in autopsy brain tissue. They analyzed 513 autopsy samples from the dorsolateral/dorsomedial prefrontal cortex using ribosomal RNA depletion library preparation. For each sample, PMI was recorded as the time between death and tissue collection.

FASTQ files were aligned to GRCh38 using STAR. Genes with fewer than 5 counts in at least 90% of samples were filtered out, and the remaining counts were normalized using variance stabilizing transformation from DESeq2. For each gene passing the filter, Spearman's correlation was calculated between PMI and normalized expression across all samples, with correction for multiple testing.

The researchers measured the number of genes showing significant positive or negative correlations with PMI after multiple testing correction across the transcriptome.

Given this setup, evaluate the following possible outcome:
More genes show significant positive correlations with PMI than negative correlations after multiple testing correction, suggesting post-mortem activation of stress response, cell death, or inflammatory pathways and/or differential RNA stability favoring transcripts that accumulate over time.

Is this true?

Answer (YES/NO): YES